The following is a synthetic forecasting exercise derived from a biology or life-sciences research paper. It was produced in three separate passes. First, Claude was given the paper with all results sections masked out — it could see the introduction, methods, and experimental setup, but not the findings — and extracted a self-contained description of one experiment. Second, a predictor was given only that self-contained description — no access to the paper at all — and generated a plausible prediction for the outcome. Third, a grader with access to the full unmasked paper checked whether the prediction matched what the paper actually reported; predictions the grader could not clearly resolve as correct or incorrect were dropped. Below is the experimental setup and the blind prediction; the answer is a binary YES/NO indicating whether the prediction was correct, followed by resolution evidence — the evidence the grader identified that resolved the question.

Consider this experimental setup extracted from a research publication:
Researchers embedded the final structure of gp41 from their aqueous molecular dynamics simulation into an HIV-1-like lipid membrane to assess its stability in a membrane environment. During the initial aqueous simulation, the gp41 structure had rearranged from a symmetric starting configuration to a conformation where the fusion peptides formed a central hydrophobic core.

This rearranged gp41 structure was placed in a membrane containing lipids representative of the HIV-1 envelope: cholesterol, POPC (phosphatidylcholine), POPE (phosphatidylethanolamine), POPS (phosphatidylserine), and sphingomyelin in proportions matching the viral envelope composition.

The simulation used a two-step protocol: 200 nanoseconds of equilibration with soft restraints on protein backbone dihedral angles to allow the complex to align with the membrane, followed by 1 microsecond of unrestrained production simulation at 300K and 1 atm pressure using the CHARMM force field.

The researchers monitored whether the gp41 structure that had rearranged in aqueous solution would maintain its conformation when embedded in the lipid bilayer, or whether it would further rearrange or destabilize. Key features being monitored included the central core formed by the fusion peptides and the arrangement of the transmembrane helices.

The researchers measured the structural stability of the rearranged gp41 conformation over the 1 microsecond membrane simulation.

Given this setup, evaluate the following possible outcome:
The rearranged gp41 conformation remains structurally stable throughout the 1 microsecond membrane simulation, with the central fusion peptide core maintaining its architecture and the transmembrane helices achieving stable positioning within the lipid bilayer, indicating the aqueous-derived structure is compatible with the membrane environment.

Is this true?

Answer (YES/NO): YES